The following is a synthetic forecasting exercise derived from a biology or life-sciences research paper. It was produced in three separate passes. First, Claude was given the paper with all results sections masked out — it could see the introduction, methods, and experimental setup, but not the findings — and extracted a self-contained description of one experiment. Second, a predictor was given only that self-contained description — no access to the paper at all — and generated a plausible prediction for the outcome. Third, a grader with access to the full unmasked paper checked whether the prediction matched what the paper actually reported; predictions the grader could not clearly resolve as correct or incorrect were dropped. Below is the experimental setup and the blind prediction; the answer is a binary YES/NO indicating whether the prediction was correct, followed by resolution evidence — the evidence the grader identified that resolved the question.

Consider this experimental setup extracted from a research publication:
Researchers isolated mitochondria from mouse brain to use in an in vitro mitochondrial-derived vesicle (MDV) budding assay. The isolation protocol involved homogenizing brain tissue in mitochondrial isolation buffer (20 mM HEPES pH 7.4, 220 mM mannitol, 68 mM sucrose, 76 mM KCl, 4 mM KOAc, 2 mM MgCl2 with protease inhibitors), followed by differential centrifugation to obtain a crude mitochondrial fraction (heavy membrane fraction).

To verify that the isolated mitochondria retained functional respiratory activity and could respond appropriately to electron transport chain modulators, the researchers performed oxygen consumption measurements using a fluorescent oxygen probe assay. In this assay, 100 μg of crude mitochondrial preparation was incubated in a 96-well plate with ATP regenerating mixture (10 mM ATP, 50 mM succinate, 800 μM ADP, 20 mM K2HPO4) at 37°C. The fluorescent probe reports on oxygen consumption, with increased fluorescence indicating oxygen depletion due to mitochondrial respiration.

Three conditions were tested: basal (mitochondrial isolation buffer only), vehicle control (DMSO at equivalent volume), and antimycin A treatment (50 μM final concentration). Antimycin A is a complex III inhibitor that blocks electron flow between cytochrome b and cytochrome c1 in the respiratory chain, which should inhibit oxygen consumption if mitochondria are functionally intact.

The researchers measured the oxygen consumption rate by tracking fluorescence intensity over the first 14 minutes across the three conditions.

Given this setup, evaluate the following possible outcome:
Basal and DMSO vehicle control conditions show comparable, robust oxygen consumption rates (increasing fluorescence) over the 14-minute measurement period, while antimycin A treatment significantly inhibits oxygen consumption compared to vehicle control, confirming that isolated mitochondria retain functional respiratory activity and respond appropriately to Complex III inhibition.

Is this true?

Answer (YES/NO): YES